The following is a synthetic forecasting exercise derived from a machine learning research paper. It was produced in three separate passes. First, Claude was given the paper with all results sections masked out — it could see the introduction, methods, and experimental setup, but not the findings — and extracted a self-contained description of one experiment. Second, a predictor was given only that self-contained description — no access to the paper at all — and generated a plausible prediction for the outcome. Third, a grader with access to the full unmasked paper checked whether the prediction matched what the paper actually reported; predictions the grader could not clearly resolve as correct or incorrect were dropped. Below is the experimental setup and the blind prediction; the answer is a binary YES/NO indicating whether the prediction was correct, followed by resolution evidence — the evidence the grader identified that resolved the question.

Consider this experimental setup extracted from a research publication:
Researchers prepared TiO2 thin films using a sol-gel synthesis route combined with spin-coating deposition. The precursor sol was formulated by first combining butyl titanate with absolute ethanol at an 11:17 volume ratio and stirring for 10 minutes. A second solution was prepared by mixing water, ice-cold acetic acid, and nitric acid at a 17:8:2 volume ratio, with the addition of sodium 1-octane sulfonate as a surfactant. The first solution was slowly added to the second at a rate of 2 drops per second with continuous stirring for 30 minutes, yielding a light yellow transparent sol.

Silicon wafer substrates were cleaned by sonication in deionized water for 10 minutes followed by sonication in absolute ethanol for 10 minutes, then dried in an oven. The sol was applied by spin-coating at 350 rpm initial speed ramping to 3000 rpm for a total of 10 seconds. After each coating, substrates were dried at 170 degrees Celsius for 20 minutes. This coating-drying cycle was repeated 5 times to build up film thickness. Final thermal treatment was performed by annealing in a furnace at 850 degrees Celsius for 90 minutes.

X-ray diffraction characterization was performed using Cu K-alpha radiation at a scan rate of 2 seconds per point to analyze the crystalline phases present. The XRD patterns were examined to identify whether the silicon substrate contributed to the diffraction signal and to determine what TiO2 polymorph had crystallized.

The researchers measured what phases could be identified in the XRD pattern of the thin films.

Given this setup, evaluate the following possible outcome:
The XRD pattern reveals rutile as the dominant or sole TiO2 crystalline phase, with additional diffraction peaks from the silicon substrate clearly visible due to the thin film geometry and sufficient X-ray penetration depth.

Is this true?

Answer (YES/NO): NO